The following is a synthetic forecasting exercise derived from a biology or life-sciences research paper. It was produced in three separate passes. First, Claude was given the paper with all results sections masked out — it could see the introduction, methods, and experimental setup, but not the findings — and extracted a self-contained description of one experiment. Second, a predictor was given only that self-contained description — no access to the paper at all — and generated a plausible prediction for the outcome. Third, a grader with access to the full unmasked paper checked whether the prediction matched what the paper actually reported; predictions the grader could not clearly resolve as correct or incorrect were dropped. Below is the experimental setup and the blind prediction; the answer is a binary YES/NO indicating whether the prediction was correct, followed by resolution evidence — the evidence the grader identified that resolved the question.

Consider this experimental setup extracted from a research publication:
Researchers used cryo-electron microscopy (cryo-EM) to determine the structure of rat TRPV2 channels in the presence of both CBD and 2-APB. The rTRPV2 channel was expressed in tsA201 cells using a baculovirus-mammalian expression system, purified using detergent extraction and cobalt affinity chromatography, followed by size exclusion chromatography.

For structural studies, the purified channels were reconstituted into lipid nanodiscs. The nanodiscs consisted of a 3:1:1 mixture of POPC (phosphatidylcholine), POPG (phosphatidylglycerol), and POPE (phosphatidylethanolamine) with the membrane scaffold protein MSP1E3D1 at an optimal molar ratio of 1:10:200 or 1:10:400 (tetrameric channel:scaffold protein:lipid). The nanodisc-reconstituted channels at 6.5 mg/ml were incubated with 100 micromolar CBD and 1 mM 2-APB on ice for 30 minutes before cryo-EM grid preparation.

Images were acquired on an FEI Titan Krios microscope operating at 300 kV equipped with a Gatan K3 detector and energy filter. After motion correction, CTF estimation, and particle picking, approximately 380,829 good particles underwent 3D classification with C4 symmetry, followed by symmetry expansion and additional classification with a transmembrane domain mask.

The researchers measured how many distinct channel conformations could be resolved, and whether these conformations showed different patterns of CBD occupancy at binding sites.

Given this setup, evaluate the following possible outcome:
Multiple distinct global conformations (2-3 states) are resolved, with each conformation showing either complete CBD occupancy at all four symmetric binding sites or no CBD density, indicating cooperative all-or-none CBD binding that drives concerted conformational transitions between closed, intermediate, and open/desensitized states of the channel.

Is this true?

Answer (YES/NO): NO